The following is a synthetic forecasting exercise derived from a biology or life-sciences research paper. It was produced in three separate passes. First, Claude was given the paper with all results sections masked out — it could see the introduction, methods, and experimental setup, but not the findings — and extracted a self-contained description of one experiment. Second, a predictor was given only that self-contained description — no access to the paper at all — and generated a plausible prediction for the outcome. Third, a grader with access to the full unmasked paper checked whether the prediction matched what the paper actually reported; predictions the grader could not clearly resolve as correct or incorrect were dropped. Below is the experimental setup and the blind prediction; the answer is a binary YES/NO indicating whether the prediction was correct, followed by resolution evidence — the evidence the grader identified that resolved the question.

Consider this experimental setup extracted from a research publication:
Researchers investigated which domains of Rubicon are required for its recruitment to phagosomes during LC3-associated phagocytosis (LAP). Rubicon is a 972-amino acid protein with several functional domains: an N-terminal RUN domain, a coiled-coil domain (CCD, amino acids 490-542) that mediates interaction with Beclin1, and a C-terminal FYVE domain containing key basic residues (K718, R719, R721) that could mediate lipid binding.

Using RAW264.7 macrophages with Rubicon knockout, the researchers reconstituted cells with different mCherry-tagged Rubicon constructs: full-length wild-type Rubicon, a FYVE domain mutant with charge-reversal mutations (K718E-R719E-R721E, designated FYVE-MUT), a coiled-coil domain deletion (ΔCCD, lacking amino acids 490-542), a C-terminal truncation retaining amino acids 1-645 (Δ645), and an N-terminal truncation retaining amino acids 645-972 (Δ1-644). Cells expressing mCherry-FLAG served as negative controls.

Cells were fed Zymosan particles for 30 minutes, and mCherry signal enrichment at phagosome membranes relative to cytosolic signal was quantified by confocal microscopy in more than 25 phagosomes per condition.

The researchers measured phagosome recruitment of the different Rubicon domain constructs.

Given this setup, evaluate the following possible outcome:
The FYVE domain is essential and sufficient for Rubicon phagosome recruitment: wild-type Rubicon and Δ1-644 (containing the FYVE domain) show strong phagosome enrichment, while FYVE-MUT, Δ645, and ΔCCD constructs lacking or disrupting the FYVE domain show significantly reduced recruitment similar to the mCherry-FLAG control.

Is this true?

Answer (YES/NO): NO